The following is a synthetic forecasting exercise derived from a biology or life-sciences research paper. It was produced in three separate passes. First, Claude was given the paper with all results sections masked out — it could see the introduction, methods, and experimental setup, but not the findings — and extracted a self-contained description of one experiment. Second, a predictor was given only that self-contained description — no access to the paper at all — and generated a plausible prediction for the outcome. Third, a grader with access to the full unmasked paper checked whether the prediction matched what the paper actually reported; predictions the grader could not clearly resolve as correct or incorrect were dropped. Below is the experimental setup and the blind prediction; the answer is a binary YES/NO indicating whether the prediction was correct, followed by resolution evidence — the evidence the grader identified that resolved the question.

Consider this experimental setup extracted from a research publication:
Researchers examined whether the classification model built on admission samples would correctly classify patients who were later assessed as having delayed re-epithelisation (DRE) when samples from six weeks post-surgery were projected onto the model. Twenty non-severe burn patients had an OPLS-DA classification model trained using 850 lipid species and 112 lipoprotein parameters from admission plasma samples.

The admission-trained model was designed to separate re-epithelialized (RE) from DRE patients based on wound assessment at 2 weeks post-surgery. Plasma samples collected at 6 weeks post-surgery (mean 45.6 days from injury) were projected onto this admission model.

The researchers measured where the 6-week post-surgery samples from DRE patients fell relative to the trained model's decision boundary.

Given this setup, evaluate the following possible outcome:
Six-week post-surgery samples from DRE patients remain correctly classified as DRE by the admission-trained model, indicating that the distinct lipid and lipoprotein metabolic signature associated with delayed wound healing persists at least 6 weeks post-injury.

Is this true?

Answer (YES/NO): YES